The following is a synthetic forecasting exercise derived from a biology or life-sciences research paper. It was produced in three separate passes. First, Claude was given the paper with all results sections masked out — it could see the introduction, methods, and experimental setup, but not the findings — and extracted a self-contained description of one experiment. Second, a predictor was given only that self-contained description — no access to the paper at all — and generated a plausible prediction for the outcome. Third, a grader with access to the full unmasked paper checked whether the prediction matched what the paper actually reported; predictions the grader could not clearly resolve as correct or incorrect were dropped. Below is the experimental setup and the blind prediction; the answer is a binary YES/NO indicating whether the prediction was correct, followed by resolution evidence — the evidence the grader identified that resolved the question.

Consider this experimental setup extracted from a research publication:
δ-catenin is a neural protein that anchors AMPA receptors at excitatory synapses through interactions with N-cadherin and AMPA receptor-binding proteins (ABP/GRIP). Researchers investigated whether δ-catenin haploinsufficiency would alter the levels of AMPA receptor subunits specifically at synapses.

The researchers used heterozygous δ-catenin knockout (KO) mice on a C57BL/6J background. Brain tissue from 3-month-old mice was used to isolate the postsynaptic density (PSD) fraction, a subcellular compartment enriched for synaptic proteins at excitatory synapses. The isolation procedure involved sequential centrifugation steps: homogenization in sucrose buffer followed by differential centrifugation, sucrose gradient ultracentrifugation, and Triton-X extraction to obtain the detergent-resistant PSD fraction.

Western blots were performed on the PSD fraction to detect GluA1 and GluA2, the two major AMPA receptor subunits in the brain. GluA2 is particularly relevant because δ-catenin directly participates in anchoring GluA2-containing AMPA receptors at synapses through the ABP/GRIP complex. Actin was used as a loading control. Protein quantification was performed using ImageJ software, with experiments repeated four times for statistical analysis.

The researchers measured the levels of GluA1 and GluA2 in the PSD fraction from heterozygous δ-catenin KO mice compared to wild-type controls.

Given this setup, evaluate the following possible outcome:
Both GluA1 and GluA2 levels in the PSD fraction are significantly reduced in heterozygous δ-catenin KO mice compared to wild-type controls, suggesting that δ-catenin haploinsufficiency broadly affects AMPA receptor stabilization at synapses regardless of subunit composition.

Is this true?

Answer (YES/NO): NO